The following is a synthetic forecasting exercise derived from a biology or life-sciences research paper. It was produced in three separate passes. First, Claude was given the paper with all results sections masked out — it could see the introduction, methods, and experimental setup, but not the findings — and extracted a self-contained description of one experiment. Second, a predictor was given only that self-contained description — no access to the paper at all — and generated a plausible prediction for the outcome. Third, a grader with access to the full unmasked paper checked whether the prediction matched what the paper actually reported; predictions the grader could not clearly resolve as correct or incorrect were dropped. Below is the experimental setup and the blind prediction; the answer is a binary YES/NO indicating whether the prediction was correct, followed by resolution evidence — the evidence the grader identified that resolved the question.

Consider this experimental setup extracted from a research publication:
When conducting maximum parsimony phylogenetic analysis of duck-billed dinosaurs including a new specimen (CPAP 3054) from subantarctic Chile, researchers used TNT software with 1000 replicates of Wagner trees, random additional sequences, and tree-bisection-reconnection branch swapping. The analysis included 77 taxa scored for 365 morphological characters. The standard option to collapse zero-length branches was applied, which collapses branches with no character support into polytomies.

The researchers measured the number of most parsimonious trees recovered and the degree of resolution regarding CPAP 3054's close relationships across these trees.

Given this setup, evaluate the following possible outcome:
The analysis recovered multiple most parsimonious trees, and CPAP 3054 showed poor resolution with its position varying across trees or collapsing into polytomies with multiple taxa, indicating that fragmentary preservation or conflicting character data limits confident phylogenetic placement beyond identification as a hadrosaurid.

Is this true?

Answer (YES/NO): NO